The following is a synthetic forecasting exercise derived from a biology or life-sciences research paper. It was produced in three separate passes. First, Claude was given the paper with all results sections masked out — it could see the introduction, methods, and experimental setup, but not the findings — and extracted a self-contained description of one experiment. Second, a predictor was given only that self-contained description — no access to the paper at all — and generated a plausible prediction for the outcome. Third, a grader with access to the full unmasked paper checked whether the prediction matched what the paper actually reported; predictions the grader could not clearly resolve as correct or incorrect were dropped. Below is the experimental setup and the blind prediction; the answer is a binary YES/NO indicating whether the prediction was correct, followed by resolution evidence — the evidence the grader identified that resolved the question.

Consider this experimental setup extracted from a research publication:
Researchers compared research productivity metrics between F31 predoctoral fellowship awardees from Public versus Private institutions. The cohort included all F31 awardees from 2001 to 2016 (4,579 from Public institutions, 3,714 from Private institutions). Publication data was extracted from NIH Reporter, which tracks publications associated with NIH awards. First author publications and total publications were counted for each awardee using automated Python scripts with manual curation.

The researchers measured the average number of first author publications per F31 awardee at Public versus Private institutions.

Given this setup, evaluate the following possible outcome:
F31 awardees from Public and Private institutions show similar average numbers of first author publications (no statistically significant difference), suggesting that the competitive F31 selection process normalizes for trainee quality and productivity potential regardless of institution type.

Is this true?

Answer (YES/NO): NO